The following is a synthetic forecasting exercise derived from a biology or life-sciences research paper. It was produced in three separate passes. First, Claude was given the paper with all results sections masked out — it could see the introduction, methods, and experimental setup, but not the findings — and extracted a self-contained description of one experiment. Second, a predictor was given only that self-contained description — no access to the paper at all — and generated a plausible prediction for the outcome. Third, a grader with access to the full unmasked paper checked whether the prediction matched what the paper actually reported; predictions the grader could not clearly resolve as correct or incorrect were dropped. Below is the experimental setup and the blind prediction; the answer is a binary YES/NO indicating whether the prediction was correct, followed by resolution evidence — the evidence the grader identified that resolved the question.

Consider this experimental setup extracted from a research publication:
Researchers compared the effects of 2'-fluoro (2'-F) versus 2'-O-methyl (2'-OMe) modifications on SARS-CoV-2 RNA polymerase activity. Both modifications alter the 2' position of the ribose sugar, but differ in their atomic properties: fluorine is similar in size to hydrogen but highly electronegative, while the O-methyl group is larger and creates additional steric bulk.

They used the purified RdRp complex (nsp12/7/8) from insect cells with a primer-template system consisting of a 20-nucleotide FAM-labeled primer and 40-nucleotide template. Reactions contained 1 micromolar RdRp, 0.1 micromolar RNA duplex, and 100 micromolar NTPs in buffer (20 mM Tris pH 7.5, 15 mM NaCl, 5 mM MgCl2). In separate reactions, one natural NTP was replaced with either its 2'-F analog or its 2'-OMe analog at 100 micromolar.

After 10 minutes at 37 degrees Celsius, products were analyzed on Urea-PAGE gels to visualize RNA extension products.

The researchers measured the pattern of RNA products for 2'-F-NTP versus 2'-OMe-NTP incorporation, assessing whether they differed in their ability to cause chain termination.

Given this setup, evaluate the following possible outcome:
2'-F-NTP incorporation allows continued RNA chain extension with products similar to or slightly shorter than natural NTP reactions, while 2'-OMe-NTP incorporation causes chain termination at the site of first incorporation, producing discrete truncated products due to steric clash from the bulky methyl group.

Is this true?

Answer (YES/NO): YES